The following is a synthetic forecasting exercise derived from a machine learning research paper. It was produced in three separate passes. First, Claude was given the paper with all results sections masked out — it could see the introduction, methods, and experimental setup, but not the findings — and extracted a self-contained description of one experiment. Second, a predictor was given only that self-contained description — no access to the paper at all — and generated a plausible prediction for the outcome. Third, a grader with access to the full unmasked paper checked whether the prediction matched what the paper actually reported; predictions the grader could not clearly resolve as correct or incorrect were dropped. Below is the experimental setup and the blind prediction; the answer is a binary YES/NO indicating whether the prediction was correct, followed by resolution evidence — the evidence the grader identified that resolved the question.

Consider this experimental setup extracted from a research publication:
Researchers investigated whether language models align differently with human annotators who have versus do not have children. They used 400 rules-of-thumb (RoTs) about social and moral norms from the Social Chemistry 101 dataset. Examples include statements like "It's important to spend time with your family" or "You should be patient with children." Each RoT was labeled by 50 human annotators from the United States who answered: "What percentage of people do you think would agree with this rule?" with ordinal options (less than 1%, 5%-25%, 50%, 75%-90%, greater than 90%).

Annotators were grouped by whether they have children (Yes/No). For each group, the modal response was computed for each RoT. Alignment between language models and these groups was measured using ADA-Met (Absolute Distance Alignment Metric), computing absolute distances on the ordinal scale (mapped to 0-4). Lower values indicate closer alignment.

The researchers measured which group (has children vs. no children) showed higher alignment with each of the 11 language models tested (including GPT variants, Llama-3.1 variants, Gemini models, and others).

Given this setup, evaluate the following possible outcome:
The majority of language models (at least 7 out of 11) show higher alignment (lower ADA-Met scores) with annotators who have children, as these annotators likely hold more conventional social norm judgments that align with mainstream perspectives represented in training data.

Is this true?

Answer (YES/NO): NO